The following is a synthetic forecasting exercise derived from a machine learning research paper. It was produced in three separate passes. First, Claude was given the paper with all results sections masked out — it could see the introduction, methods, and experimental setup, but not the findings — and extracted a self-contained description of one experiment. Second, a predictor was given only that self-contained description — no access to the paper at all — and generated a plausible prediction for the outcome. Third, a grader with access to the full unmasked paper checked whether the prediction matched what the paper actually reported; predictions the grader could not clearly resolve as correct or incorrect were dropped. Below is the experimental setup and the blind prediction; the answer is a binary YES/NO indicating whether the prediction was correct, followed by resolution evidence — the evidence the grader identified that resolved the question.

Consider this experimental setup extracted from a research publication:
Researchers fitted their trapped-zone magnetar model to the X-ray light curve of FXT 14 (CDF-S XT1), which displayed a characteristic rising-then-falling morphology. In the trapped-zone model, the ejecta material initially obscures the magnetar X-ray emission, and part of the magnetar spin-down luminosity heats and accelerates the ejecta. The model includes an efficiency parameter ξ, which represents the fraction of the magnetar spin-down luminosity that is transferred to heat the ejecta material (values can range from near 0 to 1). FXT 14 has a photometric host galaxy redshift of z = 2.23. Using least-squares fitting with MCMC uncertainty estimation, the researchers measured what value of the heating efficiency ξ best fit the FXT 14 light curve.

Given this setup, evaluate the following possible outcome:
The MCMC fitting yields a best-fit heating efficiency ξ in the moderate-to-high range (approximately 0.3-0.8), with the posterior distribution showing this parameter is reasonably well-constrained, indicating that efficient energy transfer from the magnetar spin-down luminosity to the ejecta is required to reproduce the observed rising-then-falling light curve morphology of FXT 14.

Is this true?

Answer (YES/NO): NO